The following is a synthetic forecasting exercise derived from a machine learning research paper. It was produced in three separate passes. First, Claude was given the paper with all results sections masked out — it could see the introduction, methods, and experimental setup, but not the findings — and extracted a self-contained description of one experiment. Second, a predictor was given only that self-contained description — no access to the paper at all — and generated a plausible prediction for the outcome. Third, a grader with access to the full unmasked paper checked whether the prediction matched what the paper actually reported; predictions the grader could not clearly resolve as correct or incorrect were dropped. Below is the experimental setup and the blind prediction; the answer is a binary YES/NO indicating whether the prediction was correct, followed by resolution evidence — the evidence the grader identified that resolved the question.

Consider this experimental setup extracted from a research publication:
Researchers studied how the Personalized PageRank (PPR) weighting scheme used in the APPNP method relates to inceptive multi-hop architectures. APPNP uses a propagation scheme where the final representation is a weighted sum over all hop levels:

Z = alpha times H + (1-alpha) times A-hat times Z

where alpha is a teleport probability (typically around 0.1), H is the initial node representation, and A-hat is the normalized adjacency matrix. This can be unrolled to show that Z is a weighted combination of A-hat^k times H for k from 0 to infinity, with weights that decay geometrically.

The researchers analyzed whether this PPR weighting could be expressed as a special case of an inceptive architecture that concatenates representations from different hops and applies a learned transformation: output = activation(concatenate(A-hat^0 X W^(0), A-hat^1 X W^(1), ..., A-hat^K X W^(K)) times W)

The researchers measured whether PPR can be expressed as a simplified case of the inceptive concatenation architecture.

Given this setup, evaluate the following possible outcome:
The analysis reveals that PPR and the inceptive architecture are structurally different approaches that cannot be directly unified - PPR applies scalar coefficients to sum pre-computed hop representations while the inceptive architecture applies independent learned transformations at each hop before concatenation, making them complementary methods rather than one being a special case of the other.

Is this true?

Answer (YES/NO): NO